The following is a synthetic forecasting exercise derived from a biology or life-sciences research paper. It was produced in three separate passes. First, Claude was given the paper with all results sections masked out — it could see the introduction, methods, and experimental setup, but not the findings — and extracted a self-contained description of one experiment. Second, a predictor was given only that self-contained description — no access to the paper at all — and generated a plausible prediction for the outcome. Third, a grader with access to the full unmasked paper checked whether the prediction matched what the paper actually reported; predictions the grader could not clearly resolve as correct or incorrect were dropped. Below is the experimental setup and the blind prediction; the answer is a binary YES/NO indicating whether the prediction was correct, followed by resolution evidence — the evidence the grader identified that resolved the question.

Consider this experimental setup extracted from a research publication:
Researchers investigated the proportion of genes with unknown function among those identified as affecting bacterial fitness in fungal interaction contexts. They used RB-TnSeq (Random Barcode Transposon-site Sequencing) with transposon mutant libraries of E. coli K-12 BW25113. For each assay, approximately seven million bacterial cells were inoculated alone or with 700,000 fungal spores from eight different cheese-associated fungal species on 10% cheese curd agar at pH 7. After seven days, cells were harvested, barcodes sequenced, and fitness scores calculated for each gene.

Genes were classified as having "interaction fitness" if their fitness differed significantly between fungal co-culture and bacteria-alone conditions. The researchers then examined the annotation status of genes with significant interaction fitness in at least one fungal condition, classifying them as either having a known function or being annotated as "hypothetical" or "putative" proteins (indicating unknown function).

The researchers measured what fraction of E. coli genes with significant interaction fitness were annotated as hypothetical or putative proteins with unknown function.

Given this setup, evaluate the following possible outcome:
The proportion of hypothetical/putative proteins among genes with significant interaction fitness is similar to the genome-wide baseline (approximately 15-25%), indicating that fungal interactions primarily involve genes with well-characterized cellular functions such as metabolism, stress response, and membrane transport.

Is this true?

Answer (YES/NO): NO